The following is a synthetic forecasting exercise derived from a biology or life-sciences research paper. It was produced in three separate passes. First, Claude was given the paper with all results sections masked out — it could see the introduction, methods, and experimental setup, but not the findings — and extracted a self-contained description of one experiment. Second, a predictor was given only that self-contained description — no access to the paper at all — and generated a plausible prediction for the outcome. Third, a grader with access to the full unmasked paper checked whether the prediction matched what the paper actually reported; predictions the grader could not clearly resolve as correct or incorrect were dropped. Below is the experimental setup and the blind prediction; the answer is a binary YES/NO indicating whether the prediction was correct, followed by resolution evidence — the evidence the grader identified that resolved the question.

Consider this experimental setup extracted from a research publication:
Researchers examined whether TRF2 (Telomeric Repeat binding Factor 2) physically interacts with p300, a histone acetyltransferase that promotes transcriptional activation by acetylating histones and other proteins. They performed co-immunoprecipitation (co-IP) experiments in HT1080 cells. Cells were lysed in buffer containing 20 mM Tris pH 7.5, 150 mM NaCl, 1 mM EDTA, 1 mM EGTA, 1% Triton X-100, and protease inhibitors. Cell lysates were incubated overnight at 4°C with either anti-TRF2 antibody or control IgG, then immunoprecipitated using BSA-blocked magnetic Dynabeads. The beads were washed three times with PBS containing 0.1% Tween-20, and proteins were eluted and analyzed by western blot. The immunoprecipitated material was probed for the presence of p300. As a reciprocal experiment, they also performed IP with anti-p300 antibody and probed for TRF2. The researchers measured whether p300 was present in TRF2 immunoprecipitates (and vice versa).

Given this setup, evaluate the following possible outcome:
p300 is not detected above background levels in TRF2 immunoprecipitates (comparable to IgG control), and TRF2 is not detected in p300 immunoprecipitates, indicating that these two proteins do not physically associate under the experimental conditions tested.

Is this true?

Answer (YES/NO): NO